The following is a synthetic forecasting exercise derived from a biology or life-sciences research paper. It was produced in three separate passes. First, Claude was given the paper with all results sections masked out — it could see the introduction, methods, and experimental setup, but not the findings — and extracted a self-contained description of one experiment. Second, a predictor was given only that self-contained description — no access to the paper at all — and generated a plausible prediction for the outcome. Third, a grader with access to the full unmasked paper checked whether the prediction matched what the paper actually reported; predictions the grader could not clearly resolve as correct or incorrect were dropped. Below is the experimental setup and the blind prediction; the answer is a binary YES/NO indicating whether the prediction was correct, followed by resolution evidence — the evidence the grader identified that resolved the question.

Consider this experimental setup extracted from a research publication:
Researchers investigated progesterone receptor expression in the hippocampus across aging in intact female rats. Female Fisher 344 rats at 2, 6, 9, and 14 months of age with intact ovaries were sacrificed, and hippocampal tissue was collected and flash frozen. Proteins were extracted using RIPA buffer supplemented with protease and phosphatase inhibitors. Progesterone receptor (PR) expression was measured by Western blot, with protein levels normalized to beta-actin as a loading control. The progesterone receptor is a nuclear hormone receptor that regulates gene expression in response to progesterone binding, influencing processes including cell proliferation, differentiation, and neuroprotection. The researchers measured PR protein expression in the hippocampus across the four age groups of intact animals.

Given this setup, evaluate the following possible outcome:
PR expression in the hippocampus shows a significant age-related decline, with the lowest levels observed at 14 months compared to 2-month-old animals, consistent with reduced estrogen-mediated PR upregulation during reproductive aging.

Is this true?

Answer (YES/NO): NO